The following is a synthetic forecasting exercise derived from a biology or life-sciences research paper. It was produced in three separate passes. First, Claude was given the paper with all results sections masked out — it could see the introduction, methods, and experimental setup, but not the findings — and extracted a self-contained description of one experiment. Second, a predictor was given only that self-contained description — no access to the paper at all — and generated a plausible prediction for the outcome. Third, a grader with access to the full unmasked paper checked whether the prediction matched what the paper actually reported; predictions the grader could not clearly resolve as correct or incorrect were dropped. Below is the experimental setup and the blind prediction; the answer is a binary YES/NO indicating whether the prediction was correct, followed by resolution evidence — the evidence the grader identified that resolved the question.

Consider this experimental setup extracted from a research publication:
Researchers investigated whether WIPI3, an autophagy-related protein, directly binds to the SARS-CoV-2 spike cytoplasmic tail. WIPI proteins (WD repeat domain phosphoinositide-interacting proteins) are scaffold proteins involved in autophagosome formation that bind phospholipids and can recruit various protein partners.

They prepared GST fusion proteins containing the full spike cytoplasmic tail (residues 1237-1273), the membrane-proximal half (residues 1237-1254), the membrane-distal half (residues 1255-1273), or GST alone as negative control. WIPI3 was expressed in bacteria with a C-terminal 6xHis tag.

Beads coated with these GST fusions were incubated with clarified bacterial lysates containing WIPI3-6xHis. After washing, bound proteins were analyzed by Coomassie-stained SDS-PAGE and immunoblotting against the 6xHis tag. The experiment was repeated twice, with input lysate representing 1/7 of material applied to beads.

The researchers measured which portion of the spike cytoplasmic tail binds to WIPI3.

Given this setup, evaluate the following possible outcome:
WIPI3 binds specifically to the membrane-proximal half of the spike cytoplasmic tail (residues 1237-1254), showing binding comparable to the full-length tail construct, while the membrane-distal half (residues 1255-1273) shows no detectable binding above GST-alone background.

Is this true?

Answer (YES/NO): NO